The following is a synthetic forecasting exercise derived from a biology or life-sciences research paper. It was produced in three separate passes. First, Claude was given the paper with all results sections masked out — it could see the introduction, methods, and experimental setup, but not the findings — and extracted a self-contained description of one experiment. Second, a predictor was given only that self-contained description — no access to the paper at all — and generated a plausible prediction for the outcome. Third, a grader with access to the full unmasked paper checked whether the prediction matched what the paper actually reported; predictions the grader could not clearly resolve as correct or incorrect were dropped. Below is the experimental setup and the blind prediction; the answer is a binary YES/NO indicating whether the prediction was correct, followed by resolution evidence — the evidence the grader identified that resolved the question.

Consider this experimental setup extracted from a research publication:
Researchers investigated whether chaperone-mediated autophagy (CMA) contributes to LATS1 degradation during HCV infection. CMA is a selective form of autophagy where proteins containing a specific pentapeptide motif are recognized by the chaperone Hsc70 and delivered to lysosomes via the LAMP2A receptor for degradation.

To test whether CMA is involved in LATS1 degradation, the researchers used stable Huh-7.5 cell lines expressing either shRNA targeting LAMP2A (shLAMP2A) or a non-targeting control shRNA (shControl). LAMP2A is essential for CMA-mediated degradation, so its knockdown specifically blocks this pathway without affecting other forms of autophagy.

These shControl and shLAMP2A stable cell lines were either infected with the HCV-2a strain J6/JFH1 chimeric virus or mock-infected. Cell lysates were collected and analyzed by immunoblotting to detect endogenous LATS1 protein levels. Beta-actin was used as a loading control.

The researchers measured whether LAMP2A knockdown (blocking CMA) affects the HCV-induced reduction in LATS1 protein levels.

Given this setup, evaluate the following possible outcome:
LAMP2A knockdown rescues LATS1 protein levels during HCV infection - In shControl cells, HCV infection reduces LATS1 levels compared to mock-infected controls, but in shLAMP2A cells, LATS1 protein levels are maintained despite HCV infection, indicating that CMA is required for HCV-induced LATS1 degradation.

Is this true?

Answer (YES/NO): NO